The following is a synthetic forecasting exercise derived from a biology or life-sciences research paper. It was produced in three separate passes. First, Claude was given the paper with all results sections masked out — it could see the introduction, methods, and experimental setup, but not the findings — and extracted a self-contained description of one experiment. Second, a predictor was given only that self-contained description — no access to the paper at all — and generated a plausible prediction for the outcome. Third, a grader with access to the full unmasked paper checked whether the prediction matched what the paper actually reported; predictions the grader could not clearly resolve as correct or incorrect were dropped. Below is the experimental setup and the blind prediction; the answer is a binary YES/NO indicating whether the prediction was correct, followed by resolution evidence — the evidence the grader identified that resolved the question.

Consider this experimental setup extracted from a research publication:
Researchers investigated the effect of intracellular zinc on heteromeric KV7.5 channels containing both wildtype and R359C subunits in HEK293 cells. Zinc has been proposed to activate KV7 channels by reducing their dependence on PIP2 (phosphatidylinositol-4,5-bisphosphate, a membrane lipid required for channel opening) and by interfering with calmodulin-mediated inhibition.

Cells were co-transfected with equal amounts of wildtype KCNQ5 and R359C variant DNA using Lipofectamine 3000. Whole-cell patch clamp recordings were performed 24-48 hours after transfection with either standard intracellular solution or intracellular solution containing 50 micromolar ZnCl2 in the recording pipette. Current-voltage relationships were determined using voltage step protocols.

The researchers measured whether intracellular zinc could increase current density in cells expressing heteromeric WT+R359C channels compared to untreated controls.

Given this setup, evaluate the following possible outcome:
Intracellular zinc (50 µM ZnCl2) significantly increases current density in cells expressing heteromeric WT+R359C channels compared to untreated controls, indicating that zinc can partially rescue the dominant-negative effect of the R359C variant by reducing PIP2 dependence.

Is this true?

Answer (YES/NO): NO